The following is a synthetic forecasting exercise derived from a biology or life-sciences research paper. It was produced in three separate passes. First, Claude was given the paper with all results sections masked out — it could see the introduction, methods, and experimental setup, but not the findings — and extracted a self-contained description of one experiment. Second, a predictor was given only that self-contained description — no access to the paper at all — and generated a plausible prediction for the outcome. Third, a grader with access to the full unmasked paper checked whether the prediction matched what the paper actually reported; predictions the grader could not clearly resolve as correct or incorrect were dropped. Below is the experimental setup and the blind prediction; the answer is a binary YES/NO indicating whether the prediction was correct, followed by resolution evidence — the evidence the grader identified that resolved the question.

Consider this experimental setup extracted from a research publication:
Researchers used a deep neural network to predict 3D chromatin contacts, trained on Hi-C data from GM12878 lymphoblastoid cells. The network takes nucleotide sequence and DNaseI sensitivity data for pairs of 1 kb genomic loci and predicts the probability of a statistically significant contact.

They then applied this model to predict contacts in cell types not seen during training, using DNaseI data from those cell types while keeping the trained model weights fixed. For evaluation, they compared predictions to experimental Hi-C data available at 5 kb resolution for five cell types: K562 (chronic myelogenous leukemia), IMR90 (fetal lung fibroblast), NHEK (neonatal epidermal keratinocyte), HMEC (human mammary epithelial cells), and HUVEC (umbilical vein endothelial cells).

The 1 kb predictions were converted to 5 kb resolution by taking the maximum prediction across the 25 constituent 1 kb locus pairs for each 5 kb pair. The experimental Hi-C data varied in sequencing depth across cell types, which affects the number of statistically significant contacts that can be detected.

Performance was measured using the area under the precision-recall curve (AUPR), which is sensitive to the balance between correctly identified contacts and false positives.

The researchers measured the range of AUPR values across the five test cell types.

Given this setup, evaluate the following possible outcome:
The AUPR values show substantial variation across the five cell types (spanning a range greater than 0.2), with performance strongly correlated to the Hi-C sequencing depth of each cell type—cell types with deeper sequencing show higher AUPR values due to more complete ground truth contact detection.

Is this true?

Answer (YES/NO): NO